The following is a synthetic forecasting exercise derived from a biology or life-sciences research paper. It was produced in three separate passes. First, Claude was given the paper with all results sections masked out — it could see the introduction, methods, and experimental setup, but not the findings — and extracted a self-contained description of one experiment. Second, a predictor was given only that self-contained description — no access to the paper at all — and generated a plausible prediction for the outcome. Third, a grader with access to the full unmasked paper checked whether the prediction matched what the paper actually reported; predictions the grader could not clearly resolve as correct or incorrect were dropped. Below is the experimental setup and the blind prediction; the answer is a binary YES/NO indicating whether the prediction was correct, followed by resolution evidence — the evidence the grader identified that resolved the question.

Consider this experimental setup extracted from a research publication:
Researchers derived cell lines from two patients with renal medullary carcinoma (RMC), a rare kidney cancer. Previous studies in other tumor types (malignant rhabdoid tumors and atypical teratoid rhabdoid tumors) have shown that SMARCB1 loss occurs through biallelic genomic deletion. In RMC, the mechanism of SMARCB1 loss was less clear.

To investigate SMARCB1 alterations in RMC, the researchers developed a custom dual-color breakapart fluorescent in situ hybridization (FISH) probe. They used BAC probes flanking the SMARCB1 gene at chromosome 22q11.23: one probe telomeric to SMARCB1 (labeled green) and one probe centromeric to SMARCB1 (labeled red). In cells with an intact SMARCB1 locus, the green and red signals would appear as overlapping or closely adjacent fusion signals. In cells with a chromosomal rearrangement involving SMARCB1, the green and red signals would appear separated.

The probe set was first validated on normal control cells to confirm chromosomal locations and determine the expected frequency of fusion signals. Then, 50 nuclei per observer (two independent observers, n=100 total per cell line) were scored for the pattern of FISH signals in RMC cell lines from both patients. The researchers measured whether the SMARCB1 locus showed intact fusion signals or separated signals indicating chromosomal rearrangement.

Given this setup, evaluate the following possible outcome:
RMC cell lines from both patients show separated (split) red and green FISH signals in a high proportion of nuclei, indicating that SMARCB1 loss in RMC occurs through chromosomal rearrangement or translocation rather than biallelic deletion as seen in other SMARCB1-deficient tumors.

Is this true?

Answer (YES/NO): NO